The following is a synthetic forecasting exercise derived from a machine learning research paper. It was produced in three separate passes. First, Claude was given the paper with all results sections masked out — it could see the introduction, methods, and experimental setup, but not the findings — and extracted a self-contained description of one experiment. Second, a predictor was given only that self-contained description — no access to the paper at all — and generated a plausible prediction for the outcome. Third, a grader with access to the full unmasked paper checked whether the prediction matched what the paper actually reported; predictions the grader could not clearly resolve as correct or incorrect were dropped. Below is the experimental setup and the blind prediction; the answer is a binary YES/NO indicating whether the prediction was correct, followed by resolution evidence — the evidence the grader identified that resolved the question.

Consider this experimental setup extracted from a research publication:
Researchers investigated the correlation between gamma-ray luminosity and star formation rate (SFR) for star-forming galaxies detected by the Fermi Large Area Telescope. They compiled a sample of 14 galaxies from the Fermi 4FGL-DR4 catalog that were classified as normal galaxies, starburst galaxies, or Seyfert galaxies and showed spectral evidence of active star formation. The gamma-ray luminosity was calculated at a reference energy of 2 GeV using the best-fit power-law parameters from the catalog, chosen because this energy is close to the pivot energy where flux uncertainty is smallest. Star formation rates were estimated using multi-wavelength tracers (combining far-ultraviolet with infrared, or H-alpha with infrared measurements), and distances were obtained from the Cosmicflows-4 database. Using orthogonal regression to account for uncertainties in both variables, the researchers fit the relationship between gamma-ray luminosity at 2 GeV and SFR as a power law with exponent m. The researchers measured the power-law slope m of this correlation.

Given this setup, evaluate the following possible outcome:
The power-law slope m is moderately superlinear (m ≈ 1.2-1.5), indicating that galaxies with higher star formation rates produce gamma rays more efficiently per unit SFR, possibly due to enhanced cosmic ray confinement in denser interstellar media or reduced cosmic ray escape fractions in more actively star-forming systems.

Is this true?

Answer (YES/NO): YES